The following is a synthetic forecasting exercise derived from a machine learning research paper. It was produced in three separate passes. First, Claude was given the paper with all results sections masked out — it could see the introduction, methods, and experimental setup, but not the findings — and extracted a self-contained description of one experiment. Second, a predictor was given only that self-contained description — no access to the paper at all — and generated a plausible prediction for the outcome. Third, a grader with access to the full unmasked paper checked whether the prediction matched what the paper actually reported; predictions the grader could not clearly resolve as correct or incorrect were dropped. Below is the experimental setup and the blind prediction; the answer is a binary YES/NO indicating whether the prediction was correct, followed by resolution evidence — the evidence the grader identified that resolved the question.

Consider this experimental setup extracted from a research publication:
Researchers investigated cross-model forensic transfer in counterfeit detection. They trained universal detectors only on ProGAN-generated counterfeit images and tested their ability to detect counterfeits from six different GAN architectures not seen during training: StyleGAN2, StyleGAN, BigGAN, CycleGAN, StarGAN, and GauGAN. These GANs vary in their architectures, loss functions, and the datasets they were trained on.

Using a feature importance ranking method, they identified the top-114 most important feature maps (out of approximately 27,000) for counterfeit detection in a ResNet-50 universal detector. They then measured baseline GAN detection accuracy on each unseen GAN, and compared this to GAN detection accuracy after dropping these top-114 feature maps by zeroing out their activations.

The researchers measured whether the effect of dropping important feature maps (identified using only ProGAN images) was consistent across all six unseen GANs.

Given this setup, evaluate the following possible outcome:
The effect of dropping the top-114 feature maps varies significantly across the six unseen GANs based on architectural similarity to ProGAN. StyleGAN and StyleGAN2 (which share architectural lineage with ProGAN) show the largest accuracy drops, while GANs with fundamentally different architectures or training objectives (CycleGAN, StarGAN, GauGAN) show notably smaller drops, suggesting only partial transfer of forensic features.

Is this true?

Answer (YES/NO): NO